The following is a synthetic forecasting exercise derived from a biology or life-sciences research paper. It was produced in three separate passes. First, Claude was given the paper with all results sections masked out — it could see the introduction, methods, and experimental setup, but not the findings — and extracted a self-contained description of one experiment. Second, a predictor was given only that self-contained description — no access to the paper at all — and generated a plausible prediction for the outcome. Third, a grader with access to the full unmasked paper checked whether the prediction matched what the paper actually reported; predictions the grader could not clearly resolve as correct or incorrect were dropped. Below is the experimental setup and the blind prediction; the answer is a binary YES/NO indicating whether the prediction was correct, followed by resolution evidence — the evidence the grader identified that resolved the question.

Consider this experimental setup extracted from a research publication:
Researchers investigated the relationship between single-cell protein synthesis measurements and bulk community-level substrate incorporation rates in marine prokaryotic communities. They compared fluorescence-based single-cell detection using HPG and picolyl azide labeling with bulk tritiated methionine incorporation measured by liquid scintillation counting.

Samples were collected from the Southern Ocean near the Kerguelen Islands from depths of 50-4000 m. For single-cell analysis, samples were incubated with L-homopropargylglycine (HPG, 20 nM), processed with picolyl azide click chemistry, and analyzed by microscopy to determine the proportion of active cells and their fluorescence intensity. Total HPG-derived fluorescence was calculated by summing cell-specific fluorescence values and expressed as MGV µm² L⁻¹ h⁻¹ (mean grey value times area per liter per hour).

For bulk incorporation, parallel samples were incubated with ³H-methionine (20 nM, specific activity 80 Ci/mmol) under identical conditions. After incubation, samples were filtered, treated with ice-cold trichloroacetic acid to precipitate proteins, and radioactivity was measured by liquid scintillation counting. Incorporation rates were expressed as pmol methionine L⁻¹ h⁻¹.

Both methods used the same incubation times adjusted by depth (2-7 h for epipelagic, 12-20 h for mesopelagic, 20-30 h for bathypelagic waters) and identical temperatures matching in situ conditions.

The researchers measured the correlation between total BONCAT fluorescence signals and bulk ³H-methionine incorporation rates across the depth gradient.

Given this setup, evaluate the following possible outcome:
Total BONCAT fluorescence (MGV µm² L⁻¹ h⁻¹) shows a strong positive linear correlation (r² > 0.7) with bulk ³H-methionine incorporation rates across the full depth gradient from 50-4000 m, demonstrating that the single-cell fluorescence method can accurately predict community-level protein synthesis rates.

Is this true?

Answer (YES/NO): NO